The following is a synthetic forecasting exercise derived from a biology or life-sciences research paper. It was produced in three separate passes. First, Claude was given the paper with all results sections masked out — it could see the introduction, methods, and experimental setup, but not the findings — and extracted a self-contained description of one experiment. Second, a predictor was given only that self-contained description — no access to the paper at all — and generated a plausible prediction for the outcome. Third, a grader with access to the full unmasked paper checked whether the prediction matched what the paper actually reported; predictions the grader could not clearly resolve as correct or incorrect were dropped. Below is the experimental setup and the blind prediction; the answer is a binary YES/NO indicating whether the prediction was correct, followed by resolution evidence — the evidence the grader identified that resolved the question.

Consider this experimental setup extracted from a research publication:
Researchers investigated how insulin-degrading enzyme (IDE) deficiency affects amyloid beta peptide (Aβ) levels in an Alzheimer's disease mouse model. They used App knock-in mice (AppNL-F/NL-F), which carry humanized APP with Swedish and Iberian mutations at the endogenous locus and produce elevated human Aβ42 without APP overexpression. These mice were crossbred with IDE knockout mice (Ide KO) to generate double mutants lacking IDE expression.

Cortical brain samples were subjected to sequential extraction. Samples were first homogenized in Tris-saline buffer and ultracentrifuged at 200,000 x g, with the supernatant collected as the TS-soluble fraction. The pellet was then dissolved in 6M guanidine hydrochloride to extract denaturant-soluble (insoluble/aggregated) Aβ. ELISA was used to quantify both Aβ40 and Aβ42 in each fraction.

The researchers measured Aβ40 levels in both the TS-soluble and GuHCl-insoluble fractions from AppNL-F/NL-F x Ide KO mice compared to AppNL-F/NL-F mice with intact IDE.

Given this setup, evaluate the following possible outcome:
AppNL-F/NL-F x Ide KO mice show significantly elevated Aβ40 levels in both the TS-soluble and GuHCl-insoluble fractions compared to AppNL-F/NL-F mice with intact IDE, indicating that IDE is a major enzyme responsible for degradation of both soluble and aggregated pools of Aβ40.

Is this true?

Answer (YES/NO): NO